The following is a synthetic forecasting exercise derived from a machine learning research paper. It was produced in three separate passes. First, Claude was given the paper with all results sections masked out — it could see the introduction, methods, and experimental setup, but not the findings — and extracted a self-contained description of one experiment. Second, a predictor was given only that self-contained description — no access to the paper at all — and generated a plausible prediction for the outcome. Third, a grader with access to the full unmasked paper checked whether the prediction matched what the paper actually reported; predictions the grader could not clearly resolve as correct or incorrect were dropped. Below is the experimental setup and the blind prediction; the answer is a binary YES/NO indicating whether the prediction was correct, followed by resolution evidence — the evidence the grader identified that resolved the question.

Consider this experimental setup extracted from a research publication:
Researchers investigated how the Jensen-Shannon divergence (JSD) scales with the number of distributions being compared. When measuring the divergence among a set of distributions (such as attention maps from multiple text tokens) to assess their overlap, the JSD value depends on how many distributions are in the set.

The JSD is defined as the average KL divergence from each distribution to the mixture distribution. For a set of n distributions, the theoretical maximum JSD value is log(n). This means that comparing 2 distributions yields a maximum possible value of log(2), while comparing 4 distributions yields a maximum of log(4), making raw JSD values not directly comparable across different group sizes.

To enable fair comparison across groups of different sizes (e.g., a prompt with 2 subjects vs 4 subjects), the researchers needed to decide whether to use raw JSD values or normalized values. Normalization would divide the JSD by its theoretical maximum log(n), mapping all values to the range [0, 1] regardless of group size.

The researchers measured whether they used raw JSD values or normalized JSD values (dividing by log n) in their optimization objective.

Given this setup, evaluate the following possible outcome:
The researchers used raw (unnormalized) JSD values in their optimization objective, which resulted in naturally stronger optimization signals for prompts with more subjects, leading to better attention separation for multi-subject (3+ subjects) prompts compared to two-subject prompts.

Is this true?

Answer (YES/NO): NO